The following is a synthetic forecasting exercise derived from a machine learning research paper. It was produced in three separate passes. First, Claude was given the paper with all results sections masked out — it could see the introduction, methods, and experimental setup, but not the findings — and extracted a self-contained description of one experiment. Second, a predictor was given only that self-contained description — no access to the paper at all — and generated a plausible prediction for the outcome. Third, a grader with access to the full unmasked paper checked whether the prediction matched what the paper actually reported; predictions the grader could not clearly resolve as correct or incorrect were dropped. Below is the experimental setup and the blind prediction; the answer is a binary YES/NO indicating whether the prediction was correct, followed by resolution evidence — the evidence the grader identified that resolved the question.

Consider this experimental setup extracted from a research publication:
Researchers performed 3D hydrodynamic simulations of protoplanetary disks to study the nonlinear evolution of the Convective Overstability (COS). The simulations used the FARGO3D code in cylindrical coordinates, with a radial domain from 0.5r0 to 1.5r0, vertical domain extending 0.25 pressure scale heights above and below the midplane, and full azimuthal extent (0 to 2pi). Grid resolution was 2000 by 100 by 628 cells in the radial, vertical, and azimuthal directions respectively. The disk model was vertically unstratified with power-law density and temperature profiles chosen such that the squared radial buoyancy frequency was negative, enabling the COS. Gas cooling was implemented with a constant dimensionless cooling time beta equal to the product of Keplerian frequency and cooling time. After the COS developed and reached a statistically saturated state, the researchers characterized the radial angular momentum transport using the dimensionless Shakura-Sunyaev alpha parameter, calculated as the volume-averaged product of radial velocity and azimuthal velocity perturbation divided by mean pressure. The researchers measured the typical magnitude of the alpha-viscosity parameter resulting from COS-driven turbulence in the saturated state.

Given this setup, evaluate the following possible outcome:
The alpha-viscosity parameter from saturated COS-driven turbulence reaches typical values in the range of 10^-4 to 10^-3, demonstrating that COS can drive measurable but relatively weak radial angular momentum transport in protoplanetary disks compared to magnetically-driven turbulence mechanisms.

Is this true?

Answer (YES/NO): YES